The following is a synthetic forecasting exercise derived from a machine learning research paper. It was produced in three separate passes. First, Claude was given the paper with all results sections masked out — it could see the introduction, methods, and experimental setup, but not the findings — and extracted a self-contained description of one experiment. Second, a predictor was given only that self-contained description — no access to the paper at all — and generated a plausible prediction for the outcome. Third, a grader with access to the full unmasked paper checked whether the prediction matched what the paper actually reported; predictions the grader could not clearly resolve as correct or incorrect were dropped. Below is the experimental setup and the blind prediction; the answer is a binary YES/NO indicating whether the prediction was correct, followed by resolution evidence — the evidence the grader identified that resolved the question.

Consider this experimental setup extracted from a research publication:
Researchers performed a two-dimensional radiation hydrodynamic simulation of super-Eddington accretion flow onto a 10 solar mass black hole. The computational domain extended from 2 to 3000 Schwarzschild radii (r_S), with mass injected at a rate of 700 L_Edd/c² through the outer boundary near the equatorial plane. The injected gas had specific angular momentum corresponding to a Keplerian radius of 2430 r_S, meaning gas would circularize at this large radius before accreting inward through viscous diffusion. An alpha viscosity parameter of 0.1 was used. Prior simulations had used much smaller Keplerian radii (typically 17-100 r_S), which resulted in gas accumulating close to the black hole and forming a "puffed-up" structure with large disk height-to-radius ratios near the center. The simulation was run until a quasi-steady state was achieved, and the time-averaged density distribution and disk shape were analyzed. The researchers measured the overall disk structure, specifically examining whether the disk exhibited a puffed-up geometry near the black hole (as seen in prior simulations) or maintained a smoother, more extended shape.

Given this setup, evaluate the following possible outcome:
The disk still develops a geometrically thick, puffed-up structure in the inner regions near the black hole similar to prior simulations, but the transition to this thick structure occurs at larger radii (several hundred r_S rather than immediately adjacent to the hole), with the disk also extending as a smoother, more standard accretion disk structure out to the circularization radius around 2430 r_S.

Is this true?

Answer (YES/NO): NO